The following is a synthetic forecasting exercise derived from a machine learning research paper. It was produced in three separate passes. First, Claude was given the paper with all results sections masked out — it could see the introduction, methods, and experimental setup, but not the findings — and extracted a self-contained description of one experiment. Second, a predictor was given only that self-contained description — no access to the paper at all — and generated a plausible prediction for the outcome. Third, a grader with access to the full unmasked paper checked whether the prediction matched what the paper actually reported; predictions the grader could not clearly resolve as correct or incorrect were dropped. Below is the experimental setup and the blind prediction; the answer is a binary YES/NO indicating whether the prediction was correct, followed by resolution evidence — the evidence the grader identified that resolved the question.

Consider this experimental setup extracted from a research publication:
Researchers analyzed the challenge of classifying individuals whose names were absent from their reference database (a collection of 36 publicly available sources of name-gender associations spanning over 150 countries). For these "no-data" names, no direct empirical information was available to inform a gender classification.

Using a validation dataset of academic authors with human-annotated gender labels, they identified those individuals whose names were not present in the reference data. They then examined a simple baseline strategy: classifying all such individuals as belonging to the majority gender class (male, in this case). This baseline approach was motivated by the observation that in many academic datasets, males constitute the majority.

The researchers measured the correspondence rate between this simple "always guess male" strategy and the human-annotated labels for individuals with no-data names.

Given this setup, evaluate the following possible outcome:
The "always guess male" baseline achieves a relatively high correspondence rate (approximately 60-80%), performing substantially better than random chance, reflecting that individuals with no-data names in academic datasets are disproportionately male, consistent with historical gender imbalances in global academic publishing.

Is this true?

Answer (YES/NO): YES